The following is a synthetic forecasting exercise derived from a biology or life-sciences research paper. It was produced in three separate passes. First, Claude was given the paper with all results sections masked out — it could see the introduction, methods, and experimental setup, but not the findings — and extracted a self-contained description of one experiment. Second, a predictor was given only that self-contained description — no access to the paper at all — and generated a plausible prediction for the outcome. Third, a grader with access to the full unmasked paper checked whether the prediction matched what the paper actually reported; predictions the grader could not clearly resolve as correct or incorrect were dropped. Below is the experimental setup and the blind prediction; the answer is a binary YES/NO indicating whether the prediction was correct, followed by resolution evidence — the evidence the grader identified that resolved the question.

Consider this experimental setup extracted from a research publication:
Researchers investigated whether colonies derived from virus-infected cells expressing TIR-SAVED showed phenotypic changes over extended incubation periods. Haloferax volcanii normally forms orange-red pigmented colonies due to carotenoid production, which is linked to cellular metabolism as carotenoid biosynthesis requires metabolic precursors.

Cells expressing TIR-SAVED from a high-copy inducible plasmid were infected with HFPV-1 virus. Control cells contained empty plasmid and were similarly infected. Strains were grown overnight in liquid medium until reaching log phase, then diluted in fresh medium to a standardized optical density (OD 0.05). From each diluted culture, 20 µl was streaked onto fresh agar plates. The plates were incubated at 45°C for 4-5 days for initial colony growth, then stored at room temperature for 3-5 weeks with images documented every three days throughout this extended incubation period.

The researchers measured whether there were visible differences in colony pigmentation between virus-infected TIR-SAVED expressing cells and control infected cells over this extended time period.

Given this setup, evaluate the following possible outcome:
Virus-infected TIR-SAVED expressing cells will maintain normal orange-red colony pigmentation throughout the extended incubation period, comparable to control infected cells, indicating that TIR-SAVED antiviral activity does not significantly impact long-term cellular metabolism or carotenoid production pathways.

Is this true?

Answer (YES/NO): NO